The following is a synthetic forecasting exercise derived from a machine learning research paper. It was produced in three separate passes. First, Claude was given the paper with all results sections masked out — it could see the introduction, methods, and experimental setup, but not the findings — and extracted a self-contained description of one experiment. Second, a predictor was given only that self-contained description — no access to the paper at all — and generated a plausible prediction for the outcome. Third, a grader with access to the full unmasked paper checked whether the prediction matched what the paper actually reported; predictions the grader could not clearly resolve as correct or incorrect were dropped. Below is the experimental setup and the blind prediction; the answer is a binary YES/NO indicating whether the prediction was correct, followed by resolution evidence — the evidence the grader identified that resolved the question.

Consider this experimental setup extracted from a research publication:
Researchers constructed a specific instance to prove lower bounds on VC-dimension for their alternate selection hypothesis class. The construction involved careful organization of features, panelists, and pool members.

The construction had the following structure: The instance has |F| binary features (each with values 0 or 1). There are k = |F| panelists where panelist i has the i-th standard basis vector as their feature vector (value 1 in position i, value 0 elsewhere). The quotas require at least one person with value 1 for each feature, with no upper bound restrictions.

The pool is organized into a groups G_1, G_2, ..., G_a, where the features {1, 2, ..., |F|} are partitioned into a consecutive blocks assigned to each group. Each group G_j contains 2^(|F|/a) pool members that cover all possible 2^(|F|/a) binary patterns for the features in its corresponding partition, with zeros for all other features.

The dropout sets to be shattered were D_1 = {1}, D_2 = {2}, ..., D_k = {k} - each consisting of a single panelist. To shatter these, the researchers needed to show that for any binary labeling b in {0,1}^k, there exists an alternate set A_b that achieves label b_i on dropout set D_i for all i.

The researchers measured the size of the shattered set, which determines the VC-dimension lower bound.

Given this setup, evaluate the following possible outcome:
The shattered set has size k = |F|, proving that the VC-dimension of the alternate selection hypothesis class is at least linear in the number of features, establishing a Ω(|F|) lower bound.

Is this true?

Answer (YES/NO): YES